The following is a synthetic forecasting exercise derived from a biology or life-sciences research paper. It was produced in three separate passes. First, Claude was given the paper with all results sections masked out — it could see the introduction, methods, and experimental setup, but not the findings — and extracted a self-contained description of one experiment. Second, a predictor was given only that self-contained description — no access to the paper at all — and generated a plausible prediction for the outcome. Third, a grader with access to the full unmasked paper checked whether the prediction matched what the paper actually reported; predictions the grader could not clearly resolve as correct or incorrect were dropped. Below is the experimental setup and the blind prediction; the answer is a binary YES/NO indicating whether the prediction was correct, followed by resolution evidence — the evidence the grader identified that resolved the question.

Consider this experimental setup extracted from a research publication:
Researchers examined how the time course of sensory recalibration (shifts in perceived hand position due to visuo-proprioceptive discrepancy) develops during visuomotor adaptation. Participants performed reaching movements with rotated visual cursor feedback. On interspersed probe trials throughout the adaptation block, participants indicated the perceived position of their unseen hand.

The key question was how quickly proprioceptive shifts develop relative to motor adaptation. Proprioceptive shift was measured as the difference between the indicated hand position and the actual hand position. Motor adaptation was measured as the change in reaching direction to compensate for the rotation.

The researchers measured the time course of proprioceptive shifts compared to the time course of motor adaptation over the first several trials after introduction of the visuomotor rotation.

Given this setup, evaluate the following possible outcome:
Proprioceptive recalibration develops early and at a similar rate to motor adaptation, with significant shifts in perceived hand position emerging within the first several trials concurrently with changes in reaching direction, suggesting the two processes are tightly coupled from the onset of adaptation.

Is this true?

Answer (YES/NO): NO